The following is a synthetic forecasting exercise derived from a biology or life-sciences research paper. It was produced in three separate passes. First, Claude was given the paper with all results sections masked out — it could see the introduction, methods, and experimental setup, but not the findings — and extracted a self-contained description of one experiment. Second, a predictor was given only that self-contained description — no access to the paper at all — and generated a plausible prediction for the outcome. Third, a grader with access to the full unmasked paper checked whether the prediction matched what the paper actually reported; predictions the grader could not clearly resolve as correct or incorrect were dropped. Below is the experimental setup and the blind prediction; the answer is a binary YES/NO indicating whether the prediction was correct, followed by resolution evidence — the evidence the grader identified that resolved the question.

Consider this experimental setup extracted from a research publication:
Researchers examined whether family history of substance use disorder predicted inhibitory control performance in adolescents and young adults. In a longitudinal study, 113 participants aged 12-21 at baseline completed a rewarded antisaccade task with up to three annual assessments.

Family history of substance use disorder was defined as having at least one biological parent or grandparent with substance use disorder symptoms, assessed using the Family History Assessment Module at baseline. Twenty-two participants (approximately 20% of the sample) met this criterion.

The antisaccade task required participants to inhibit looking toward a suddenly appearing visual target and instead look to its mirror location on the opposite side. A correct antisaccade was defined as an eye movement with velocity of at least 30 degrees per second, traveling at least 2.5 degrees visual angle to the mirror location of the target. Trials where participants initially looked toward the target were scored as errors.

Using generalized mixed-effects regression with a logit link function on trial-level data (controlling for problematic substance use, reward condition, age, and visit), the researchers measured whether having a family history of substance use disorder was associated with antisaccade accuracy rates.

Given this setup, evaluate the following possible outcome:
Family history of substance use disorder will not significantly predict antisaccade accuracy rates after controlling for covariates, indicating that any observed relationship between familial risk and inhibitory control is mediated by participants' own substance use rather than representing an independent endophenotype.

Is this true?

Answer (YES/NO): NO